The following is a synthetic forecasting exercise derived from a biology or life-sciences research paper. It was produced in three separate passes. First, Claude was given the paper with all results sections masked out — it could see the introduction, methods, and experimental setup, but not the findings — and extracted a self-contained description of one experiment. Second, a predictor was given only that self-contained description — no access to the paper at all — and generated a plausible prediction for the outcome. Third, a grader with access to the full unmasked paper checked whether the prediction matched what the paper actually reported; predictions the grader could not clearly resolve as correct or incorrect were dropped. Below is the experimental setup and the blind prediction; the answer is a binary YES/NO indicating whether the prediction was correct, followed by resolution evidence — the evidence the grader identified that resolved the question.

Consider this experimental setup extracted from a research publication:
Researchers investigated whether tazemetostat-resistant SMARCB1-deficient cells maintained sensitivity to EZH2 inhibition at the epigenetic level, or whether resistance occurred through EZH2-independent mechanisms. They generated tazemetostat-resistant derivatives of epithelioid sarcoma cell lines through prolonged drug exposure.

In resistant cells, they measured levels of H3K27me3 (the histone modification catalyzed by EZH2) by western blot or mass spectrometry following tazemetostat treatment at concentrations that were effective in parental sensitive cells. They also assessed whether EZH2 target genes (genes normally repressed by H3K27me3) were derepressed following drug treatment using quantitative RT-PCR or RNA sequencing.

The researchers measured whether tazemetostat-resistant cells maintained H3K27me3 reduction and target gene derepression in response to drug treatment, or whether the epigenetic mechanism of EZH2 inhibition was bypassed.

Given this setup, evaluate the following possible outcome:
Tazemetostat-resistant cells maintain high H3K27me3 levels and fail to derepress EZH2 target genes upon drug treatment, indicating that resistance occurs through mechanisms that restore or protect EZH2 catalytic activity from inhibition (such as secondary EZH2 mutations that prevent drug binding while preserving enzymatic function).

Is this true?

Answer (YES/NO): NO